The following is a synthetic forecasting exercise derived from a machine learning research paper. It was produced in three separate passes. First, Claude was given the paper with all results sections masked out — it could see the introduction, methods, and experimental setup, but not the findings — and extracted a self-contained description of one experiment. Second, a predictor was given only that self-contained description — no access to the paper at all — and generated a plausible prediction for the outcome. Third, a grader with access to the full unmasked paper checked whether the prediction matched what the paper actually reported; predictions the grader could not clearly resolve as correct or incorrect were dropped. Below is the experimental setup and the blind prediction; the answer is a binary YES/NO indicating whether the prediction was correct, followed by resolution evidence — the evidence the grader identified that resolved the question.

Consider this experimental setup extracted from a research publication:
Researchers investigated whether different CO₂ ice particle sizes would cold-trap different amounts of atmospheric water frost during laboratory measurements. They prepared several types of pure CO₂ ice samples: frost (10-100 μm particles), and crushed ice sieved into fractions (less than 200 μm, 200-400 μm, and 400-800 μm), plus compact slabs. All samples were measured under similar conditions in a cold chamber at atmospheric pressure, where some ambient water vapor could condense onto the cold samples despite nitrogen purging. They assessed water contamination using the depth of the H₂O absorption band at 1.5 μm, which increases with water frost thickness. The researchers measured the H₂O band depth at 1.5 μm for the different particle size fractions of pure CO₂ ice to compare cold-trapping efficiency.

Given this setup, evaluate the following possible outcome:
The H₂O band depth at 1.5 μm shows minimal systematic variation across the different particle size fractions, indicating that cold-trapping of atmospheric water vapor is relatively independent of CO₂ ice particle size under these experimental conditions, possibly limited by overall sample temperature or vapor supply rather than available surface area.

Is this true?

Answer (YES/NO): NO